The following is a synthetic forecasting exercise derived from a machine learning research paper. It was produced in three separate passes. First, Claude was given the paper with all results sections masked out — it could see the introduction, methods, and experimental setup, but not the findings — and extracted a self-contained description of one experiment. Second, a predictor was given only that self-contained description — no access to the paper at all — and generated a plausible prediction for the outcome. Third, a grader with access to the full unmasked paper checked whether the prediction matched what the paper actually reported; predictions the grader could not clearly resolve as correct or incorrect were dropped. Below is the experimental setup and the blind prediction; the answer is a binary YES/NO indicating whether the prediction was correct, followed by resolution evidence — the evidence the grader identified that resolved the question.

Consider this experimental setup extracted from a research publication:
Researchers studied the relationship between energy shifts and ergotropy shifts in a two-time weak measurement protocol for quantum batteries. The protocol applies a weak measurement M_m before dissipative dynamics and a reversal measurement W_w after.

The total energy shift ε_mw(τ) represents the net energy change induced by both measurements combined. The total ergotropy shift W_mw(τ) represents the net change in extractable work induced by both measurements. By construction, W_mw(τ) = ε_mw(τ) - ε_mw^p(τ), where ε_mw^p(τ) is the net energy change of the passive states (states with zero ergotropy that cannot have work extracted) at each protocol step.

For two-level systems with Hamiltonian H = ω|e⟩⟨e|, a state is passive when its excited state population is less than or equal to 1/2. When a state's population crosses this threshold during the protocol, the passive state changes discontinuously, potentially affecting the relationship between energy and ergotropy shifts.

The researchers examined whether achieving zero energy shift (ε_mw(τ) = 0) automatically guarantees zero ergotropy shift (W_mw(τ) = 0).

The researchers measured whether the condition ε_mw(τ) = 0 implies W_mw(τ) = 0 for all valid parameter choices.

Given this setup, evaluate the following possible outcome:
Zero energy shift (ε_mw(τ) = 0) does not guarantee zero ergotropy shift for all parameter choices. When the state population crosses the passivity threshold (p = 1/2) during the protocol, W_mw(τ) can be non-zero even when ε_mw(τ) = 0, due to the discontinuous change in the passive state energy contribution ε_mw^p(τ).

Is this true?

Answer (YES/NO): YES